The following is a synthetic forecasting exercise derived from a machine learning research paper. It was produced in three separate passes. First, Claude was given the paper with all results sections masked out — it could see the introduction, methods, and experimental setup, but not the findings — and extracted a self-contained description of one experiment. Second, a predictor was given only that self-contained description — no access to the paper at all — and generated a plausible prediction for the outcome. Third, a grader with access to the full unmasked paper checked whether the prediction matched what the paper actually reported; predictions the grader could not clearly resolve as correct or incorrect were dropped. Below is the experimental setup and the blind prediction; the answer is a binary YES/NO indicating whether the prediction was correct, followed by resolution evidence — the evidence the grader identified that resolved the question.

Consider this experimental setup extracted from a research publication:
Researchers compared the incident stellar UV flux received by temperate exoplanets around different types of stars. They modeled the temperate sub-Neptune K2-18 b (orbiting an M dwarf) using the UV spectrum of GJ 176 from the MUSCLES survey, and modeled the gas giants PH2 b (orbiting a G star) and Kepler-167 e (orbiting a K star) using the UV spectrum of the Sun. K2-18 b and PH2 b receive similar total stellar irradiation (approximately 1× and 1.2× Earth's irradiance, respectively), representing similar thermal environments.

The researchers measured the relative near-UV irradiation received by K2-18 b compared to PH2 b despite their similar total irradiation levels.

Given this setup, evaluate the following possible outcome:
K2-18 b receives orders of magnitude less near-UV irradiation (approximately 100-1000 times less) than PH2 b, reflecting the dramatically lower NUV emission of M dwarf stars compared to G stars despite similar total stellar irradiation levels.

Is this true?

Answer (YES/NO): YES